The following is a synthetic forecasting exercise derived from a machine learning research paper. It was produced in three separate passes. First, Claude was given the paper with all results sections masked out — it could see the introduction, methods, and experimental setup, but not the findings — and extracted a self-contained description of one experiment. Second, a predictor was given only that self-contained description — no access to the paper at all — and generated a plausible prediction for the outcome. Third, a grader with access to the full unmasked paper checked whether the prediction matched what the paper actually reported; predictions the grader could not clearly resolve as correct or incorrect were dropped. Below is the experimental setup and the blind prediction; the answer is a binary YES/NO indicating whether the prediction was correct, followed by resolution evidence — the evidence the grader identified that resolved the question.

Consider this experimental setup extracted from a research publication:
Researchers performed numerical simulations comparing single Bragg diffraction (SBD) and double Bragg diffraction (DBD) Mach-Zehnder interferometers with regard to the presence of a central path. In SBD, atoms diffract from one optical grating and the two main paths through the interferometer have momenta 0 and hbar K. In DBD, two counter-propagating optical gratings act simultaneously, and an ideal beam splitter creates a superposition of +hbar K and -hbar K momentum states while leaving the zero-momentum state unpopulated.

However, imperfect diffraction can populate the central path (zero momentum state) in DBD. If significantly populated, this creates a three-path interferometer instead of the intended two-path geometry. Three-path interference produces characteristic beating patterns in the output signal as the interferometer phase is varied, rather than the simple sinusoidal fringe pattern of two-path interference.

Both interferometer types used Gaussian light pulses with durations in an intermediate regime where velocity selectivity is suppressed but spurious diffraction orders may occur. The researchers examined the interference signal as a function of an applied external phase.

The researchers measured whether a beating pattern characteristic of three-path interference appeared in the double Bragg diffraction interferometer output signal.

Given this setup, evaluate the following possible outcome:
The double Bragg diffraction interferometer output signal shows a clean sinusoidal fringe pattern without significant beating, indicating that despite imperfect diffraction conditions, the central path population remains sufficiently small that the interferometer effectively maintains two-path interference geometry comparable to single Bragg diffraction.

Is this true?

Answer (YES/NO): NO